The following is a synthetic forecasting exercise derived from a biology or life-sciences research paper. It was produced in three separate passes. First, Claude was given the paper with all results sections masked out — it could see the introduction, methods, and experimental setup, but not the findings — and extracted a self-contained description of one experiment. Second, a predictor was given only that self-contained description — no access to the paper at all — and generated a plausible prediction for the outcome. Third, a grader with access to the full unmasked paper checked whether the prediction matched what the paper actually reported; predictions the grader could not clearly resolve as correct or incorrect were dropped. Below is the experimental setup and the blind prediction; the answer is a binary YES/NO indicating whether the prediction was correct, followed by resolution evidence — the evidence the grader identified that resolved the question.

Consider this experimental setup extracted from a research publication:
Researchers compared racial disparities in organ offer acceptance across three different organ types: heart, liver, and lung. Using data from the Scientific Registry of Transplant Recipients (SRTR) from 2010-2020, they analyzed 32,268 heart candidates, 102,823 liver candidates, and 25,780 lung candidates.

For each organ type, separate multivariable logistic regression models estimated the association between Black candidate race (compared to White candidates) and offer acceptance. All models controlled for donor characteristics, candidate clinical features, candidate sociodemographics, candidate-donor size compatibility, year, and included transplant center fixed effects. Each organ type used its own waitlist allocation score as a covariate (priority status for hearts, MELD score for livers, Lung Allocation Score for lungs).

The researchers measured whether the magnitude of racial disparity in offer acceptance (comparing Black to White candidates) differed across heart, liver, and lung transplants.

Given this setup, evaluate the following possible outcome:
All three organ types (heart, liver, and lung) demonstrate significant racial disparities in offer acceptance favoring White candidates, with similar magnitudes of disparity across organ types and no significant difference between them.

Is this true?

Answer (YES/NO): NO